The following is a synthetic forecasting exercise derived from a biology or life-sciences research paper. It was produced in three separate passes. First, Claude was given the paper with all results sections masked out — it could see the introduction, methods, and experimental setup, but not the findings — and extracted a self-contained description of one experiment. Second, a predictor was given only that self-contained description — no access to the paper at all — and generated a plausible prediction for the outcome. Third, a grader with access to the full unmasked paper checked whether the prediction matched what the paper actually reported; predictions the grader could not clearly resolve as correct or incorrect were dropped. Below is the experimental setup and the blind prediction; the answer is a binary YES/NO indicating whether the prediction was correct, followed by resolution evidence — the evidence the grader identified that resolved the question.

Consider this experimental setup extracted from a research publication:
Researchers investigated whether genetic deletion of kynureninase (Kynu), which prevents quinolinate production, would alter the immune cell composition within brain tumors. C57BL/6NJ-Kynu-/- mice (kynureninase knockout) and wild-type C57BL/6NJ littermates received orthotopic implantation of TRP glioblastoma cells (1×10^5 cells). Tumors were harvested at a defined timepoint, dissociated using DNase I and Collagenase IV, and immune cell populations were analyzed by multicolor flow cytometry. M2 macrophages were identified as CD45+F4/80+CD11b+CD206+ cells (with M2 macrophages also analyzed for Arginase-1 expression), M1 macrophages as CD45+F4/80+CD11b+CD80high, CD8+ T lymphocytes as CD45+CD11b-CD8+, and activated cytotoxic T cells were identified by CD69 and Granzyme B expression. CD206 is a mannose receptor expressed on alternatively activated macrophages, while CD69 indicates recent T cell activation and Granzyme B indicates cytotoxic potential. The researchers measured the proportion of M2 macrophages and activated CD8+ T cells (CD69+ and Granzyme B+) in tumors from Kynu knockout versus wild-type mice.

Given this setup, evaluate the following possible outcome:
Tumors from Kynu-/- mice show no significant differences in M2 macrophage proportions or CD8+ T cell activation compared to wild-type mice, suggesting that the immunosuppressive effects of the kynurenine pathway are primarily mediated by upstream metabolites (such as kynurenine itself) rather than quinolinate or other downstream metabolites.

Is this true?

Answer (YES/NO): NO